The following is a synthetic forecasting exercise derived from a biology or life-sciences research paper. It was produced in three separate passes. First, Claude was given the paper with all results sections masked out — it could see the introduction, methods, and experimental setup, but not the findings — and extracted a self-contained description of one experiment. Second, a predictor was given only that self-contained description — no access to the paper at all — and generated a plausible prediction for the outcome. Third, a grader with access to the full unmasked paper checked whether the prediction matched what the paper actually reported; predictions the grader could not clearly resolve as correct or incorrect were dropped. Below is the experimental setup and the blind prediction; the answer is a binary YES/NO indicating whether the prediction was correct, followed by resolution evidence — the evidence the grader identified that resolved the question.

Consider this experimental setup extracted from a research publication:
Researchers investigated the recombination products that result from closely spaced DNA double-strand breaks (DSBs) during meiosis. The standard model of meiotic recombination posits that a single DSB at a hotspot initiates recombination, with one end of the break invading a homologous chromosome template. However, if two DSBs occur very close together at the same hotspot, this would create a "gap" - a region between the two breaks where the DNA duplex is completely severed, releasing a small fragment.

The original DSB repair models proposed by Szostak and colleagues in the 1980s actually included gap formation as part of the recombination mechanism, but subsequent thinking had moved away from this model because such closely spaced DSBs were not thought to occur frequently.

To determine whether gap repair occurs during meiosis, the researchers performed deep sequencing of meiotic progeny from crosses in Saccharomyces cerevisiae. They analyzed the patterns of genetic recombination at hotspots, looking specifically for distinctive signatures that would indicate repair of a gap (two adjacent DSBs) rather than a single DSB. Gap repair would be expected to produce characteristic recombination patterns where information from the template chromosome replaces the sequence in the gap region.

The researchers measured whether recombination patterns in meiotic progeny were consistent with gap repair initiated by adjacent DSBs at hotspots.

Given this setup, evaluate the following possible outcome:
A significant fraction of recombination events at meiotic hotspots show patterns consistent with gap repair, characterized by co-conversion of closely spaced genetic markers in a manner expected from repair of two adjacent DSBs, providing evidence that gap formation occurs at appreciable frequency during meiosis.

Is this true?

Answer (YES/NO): YES